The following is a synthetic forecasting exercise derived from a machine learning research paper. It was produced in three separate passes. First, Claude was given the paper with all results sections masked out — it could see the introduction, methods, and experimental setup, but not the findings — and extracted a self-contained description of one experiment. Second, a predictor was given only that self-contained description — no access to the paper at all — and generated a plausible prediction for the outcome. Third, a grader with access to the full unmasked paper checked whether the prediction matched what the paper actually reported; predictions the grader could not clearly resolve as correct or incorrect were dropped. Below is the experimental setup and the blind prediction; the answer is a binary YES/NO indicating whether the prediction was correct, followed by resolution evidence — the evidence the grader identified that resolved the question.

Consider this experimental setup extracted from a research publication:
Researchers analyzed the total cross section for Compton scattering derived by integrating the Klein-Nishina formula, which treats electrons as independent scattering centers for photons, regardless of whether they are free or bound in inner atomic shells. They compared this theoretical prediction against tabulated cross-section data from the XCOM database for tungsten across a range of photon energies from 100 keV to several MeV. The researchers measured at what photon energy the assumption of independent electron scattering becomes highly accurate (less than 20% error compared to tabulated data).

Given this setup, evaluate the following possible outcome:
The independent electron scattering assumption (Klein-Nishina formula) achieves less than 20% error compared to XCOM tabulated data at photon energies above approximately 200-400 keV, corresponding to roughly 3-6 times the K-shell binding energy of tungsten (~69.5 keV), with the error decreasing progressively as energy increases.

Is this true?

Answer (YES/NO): NO